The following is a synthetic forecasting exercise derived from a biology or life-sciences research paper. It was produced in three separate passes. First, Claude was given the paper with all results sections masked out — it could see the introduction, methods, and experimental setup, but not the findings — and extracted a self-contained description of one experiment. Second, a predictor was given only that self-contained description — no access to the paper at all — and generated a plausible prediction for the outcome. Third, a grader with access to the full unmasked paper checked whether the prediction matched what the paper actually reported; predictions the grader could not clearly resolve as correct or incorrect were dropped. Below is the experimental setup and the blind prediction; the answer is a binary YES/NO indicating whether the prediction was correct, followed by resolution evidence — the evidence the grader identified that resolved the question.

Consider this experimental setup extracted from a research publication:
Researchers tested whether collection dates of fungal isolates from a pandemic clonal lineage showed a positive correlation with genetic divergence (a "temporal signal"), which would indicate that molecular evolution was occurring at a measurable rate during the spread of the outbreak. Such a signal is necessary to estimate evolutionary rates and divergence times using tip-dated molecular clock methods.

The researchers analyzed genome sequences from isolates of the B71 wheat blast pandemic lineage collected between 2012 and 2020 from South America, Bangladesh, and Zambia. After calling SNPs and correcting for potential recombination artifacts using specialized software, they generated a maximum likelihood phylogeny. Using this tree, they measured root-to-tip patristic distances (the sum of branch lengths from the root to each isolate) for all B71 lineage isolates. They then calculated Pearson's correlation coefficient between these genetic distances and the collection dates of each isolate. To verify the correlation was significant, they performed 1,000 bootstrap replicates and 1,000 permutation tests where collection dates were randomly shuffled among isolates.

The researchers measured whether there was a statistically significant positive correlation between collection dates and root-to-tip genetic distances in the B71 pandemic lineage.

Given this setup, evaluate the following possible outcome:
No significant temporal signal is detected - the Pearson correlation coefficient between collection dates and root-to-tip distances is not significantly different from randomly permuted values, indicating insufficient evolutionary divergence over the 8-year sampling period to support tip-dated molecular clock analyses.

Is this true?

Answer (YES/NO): NO